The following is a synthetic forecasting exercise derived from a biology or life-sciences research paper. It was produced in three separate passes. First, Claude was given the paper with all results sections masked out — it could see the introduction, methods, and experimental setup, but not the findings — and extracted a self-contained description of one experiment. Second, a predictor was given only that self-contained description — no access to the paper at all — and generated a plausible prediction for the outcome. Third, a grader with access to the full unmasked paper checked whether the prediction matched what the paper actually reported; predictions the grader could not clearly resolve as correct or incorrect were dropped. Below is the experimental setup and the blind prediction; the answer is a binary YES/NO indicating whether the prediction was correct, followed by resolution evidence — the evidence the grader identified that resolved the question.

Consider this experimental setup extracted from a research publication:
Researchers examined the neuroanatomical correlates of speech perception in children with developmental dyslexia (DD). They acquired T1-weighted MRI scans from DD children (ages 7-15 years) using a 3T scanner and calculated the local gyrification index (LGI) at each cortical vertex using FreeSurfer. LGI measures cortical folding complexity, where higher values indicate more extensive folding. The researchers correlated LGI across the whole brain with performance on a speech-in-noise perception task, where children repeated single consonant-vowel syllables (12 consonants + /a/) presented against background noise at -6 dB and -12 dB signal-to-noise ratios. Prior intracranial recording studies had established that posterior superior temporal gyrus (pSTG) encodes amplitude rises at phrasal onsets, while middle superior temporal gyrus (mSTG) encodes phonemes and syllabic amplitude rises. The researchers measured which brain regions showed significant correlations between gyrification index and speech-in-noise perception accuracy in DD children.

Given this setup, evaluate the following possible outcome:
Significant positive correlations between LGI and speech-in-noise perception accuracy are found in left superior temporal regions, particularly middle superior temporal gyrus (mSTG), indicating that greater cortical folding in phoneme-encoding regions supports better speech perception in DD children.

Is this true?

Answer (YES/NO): YES